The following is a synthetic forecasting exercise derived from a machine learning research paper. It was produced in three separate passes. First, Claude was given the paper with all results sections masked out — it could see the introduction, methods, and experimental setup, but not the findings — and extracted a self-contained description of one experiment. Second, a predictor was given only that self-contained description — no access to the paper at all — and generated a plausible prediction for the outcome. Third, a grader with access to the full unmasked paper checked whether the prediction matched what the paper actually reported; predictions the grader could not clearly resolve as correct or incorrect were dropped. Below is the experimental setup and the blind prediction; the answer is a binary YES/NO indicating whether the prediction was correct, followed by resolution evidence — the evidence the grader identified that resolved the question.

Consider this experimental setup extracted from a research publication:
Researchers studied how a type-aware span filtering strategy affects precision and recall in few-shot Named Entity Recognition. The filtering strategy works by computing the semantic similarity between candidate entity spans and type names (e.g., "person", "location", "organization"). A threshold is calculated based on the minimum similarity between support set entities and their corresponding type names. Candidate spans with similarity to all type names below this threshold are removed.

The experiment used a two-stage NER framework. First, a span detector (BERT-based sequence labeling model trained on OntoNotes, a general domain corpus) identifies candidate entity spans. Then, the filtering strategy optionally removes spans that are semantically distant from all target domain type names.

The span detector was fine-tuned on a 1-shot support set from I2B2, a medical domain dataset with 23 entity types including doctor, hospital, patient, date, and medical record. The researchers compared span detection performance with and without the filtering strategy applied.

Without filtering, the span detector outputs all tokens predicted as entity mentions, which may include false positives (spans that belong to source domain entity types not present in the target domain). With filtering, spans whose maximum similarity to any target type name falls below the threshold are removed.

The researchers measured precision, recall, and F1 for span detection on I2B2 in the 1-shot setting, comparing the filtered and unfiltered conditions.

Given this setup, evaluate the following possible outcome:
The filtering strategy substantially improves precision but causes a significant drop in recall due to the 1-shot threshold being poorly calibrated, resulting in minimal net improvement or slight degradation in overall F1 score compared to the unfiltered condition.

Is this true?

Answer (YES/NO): NO